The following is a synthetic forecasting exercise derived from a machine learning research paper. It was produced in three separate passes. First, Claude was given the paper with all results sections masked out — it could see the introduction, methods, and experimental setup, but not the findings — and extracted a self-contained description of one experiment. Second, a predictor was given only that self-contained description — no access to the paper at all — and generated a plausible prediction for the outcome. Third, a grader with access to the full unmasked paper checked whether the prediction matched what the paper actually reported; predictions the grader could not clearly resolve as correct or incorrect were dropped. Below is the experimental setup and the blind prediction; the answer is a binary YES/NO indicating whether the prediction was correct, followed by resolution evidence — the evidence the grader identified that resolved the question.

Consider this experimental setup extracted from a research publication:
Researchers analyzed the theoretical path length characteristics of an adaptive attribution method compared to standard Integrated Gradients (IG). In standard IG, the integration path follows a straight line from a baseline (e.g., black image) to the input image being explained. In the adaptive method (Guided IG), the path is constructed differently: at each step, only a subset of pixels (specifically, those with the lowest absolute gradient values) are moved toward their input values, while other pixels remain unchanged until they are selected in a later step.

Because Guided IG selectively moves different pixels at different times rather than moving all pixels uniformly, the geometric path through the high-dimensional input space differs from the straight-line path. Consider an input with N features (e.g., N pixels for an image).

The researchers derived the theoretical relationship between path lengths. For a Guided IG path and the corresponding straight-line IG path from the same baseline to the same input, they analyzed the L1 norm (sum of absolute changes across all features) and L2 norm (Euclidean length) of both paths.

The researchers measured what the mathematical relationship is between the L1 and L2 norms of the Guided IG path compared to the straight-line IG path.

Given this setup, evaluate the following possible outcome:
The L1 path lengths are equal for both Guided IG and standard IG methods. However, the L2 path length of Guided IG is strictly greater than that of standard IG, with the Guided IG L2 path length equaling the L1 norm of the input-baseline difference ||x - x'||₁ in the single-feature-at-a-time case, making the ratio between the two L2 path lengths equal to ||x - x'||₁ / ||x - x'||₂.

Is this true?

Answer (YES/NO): NO